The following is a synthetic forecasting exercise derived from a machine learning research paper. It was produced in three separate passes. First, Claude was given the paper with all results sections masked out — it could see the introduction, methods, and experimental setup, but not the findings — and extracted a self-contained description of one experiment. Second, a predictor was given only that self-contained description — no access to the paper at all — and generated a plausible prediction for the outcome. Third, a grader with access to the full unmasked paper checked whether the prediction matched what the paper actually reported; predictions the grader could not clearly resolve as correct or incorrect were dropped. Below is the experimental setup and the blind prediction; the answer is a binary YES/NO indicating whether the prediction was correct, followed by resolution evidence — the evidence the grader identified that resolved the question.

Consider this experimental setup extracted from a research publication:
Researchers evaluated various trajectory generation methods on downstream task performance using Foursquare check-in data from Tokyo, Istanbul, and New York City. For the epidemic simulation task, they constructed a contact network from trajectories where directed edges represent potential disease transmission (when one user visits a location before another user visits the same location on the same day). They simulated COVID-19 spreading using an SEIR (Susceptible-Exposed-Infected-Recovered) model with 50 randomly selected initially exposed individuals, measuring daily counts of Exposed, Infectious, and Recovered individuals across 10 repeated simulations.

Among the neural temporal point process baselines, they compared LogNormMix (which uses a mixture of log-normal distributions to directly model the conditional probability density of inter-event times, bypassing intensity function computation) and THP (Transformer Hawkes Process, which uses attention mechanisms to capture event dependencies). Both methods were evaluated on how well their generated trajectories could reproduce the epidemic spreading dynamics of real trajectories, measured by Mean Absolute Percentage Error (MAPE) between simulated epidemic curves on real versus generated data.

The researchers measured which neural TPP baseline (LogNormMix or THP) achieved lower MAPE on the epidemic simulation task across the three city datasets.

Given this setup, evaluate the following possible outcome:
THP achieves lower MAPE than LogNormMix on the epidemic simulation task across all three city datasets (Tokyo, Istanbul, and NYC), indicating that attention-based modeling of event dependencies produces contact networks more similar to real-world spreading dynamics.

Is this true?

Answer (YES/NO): NO